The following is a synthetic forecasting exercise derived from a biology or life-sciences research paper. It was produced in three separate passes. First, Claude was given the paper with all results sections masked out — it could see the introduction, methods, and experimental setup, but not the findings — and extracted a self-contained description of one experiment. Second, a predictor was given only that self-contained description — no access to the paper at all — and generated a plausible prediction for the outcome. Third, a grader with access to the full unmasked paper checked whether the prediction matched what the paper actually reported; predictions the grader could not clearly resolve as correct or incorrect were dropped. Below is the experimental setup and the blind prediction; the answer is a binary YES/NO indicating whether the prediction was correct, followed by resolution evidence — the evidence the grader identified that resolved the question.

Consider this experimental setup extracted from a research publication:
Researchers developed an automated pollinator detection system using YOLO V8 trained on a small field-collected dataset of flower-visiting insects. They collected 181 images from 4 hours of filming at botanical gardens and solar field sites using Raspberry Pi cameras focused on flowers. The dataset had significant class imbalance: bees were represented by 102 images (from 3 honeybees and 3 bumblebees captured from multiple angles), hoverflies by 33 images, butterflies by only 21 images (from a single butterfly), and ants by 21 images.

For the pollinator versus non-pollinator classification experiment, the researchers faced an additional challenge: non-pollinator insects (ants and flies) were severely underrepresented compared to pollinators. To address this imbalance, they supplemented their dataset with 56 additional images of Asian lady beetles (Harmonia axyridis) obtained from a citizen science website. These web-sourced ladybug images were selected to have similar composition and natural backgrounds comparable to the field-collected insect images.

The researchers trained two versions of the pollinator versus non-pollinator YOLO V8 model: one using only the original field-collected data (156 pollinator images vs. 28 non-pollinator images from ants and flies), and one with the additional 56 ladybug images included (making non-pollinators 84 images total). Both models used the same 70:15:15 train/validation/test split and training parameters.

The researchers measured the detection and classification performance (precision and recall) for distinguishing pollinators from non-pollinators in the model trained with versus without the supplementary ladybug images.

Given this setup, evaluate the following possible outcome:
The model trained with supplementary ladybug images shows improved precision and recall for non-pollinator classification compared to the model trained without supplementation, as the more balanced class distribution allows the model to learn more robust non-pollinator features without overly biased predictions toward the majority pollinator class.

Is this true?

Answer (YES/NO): NO